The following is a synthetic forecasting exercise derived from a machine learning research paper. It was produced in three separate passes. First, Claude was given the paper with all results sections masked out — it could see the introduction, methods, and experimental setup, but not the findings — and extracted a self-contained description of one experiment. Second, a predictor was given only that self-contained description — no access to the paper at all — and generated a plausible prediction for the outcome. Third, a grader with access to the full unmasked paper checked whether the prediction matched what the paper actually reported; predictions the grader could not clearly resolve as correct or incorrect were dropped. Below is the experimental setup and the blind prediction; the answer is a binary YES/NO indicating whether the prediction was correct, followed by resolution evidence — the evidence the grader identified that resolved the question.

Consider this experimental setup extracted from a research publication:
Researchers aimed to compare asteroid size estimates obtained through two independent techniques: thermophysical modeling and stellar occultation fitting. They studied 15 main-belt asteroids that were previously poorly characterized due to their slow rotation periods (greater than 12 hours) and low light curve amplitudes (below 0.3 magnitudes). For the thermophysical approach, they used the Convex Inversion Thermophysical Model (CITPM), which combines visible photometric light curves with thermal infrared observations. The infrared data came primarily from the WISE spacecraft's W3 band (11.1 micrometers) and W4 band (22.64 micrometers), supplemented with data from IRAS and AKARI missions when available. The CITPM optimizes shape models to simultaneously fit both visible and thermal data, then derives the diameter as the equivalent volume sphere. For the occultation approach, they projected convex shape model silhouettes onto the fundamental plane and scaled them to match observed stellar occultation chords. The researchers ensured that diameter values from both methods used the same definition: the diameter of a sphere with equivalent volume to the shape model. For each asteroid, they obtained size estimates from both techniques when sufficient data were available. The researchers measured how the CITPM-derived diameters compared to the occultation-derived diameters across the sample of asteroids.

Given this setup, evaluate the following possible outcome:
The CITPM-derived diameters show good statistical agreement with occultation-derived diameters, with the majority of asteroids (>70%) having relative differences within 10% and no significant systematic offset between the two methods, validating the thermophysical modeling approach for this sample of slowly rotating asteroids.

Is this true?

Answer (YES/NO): YES